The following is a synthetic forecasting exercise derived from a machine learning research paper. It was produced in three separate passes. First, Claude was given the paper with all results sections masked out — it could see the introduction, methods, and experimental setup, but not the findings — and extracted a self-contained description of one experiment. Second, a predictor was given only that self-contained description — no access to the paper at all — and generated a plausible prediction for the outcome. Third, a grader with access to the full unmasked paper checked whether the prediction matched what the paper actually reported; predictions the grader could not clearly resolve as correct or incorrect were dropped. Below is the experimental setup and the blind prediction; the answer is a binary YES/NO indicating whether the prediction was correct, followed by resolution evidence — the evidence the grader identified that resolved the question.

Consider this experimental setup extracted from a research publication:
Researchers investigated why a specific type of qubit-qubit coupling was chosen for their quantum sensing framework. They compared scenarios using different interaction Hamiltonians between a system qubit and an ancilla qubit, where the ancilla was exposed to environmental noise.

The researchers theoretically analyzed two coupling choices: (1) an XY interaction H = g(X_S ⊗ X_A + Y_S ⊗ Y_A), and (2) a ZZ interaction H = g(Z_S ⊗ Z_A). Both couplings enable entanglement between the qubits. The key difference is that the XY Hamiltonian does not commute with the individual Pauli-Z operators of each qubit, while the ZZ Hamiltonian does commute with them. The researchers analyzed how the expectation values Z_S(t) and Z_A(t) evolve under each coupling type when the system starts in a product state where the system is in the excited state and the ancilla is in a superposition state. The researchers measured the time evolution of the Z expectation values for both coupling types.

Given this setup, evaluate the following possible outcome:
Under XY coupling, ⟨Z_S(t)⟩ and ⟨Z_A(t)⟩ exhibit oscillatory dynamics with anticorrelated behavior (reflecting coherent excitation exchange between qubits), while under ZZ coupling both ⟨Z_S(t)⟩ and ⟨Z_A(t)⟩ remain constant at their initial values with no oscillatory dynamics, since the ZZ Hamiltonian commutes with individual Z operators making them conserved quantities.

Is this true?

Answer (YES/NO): NO